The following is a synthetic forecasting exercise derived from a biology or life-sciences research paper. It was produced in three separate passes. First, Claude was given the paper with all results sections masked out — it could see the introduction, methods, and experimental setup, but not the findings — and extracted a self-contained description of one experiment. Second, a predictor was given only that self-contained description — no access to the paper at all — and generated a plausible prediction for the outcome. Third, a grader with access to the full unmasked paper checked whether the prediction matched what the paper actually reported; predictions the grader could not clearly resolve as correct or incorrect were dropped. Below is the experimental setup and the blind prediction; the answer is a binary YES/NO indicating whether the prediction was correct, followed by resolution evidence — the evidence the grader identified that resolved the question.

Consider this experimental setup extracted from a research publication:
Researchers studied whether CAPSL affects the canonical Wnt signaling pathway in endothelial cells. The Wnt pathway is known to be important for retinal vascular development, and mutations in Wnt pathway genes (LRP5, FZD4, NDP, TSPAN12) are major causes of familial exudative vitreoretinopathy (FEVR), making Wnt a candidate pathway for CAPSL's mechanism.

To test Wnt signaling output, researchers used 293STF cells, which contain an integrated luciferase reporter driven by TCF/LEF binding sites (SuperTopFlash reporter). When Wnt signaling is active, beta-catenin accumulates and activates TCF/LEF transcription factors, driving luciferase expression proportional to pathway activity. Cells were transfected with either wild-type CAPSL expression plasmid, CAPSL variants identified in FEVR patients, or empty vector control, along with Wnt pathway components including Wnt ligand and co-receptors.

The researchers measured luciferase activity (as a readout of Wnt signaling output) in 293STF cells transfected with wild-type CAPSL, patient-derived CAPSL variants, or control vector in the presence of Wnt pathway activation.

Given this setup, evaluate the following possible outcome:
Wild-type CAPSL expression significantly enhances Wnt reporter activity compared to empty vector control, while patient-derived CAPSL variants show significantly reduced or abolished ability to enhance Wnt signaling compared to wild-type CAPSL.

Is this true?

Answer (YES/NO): NO